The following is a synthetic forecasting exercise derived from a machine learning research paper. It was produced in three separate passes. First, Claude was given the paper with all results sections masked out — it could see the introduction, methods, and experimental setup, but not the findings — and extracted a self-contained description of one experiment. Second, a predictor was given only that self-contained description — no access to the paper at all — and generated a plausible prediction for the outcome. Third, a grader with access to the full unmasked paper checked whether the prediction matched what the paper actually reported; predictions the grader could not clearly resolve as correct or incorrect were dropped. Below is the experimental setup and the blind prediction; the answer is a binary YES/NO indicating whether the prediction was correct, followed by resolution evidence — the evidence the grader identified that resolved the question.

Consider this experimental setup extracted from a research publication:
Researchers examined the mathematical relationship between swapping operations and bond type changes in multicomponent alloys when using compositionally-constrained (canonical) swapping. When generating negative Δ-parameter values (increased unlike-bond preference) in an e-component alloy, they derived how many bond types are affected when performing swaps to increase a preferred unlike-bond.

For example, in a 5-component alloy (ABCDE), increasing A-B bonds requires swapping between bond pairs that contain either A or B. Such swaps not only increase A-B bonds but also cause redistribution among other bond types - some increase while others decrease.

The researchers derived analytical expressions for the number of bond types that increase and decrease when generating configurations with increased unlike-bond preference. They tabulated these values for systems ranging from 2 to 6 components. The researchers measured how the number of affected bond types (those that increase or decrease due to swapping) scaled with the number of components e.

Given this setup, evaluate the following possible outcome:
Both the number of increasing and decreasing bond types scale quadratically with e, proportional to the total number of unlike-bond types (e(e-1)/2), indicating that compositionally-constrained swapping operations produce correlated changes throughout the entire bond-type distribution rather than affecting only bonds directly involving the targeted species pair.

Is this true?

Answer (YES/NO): NO